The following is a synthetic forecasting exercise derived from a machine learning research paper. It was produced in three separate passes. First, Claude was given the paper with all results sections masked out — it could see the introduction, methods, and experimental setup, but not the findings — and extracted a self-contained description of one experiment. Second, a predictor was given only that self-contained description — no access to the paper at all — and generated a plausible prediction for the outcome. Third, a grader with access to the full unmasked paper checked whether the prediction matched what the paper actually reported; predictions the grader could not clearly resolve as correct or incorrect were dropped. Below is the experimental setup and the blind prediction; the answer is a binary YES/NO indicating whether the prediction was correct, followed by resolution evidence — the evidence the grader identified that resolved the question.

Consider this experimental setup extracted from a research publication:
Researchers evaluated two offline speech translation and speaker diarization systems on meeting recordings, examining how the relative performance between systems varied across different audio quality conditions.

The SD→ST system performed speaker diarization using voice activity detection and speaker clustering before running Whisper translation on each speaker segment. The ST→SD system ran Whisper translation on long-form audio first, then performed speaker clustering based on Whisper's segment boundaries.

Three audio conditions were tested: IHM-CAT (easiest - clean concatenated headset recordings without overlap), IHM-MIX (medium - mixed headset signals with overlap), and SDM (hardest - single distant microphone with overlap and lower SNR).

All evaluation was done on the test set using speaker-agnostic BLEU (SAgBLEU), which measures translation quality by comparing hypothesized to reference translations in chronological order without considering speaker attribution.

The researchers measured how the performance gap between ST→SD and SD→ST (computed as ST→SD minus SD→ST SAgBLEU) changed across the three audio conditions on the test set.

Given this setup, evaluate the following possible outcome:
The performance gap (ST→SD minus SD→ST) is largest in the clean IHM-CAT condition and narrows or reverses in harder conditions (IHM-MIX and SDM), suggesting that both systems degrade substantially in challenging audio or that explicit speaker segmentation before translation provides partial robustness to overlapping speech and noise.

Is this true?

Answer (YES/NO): YES